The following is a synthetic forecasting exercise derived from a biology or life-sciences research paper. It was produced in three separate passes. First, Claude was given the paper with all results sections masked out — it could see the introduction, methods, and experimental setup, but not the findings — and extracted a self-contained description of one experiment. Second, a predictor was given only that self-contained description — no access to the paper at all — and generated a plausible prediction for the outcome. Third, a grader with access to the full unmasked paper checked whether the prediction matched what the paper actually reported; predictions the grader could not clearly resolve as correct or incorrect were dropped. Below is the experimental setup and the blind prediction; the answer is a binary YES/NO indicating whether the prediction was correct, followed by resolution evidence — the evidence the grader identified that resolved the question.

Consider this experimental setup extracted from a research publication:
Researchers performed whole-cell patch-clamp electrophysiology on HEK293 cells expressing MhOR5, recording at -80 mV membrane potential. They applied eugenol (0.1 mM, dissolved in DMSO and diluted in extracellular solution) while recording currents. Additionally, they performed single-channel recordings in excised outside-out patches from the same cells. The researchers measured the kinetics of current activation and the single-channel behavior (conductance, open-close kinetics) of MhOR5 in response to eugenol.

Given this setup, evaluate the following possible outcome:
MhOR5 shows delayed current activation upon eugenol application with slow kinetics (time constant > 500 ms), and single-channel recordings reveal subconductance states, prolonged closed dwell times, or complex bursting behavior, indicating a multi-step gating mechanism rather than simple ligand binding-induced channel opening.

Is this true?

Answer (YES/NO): NO